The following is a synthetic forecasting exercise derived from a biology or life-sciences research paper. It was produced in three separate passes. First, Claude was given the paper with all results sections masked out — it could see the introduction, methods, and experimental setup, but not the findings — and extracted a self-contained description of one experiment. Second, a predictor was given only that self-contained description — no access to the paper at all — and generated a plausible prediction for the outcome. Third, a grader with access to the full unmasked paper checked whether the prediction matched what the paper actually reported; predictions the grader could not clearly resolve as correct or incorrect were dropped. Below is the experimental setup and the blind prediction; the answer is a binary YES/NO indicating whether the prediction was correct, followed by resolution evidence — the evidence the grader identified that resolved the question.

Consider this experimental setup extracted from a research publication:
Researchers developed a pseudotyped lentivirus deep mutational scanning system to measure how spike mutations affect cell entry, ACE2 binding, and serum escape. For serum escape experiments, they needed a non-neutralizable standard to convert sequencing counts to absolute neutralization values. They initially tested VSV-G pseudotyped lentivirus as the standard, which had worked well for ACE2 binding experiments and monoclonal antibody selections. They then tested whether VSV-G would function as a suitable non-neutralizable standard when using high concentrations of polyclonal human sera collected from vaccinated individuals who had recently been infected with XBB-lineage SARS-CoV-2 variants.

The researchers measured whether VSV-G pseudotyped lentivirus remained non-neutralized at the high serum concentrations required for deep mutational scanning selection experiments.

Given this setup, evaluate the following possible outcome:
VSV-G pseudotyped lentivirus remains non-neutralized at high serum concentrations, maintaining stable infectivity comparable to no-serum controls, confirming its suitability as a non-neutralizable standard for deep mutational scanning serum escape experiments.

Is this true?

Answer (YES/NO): NO